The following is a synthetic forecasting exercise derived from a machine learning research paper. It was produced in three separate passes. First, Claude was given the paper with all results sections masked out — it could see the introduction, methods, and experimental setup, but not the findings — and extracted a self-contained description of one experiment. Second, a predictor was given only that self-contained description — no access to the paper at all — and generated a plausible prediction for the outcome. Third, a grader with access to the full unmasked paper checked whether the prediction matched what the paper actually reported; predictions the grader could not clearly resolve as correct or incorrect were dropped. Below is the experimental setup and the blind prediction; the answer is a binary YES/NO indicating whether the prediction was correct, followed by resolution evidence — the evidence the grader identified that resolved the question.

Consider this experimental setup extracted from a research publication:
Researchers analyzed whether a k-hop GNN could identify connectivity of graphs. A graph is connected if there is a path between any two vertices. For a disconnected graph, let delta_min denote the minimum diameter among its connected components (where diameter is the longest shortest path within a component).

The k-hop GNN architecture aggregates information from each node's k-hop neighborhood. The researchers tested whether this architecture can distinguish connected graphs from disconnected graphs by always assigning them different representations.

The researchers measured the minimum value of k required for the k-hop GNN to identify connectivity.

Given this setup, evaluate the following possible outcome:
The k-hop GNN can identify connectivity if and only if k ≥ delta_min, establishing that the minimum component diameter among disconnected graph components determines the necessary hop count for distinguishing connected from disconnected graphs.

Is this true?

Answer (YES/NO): NO